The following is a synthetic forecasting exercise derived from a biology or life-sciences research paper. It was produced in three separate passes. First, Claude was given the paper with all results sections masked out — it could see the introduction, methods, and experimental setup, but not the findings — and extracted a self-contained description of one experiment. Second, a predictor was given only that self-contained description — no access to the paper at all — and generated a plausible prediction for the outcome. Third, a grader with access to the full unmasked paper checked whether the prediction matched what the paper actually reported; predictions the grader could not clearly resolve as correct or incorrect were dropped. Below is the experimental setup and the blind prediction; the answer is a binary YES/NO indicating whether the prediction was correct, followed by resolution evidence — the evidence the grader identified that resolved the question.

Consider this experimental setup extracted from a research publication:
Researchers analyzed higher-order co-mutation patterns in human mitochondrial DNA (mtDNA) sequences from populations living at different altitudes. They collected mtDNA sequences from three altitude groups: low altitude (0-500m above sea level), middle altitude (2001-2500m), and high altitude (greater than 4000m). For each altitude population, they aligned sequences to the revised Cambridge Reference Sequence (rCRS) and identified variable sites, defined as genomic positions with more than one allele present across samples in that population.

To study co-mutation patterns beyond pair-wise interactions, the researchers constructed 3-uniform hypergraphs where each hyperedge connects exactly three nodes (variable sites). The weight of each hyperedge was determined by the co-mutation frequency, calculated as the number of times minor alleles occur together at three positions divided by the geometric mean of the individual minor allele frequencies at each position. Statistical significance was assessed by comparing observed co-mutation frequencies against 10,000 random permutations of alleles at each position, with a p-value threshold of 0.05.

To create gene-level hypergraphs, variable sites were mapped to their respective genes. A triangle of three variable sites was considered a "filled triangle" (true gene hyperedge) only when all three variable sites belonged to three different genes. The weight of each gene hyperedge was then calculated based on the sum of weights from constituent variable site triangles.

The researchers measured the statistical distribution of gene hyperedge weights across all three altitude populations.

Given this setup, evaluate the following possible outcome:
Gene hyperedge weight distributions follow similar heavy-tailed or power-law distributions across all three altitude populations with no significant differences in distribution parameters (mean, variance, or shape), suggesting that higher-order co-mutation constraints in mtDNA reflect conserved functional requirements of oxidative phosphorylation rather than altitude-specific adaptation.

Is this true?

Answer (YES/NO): NO